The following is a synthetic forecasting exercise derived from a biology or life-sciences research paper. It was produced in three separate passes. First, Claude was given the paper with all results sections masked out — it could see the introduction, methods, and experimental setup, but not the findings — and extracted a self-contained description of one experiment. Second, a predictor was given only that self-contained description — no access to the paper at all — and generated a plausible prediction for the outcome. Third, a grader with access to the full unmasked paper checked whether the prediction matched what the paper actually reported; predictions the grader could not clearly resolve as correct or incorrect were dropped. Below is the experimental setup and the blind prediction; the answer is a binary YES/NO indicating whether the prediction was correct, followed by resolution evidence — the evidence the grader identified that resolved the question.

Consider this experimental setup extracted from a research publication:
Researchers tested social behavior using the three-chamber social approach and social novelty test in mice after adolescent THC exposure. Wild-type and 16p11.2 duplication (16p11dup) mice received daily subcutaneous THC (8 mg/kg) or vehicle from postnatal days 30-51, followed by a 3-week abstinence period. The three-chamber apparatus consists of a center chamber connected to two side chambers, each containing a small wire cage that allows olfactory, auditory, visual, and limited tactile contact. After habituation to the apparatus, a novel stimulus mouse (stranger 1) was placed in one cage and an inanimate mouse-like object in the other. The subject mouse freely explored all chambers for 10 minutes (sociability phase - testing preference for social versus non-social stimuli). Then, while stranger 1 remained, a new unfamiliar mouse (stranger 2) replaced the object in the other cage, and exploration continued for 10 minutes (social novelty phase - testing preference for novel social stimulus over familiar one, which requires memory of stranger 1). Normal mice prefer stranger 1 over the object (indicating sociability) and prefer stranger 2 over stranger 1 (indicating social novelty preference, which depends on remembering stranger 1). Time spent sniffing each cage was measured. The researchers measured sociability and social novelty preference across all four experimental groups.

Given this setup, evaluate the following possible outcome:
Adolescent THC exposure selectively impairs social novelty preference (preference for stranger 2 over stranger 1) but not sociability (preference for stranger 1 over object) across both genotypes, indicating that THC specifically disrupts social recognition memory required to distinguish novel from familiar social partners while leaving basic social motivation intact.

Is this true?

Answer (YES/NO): NO